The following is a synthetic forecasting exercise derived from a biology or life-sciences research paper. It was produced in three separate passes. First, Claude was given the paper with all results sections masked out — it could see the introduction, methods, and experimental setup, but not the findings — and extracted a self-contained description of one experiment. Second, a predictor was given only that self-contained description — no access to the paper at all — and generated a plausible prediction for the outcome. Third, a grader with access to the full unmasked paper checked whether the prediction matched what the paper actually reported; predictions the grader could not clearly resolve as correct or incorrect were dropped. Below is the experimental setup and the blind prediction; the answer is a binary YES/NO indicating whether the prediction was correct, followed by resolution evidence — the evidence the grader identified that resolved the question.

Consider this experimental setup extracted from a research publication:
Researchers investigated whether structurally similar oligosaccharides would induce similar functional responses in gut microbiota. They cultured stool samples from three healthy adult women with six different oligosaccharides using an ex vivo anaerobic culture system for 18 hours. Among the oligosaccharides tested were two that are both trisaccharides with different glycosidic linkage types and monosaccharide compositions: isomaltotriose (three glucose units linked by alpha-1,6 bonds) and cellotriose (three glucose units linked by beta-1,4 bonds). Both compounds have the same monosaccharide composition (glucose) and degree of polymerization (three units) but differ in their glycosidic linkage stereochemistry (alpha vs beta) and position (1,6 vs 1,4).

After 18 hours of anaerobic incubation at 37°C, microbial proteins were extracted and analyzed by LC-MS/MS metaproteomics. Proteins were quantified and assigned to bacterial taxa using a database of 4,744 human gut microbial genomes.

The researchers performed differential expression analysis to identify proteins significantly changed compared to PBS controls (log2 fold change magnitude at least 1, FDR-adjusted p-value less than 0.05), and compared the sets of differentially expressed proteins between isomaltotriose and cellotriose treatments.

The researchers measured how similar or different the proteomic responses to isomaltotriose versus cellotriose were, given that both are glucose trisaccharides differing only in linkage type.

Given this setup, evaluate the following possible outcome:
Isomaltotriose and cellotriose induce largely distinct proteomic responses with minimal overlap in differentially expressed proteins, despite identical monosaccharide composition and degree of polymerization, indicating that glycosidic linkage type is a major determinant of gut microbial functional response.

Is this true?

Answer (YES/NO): YES